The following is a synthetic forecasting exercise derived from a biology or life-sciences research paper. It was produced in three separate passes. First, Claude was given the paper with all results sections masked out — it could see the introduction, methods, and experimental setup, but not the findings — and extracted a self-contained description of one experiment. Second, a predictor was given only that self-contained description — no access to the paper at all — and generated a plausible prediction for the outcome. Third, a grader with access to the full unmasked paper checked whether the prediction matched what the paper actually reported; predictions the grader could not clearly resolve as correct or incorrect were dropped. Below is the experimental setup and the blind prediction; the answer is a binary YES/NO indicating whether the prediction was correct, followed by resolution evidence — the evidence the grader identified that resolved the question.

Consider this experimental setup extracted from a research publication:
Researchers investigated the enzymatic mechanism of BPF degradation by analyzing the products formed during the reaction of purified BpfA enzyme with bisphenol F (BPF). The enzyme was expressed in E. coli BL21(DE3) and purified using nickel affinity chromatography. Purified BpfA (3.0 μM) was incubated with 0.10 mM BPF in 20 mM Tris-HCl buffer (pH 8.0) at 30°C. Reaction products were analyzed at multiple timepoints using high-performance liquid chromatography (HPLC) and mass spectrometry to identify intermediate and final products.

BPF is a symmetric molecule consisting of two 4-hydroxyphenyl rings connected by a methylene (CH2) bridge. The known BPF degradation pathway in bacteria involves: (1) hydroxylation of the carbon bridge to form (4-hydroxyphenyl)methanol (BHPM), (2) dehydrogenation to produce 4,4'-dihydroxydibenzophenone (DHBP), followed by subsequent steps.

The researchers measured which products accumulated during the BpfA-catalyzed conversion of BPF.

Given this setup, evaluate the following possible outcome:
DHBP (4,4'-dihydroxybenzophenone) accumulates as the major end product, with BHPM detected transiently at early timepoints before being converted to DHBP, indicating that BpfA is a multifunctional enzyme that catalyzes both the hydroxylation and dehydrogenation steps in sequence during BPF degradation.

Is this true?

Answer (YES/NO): YES